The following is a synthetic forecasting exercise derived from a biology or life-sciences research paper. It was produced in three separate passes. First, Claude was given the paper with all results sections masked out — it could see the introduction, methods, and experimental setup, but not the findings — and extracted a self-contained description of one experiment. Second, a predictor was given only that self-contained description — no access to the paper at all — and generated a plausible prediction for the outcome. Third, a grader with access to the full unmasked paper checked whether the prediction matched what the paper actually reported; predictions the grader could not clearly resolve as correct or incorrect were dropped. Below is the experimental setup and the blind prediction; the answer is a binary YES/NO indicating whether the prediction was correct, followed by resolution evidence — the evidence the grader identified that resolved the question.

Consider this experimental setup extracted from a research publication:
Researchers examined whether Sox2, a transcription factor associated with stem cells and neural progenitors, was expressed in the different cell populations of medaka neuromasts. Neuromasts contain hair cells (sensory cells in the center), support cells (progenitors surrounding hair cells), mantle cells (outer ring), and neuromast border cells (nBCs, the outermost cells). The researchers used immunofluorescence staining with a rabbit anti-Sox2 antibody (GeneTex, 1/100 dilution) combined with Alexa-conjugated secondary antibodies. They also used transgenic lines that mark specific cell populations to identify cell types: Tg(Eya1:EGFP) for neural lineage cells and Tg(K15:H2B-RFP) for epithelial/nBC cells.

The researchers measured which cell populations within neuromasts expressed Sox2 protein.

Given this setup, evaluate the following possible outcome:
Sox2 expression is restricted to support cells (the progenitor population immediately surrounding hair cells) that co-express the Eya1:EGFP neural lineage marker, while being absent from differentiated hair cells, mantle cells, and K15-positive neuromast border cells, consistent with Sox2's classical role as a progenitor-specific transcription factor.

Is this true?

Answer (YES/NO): NO